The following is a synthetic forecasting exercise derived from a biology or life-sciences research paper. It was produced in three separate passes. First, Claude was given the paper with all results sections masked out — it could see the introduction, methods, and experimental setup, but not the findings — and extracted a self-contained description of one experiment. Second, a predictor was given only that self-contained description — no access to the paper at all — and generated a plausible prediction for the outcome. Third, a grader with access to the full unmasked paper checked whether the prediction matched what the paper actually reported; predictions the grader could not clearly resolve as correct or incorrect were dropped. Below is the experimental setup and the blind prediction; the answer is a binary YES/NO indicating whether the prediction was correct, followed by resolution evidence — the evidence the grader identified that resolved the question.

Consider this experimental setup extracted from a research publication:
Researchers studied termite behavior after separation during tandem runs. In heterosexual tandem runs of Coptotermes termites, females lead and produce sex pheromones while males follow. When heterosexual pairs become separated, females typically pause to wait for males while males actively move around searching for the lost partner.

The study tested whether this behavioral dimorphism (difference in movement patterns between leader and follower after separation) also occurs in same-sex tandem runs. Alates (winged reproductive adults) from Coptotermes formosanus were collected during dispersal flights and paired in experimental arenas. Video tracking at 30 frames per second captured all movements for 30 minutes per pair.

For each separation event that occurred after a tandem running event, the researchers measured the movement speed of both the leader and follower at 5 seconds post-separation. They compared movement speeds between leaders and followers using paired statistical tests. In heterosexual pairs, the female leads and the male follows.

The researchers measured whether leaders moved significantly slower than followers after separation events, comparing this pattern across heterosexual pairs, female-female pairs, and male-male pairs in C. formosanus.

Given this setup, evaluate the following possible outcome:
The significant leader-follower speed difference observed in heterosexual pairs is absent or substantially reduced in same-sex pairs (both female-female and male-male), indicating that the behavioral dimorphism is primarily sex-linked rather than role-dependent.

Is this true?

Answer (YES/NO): NO